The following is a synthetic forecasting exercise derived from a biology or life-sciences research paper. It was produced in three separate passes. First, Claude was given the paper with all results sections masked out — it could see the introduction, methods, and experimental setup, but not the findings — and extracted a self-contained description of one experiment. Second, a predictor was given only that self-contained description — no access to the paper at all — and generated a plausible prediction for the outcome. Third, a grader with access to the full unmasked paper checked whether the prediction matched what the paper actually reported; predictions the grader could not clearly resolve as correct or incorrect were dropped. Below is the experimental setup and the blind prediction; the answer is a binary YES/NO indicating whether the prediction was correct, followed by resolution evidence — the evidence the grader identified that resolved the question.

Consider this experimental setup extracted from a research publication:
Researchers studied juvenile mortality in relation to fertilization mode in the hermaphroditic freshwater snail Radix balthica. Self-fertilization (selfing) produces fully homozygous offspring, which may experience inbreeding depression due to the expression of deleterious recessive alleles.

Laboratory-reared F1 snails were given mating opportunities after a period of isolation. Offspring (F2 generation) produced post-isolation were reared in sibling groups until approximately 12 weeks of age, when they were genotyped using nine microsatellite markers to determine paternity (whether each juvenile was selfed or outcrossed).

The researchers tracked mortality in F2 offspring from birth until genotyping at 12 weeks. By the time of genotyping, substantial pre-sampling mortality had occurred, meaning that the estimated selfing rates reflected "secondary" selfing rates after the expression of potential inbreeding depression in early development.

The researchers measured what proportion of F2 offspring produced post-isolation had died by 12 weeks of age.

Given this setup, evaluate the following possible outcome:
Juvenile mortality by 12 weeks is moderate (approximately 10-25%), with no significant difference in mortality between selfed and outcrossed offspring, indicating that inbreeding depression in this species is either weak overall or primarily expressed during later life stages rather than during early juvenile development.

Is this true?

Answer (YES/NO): NO